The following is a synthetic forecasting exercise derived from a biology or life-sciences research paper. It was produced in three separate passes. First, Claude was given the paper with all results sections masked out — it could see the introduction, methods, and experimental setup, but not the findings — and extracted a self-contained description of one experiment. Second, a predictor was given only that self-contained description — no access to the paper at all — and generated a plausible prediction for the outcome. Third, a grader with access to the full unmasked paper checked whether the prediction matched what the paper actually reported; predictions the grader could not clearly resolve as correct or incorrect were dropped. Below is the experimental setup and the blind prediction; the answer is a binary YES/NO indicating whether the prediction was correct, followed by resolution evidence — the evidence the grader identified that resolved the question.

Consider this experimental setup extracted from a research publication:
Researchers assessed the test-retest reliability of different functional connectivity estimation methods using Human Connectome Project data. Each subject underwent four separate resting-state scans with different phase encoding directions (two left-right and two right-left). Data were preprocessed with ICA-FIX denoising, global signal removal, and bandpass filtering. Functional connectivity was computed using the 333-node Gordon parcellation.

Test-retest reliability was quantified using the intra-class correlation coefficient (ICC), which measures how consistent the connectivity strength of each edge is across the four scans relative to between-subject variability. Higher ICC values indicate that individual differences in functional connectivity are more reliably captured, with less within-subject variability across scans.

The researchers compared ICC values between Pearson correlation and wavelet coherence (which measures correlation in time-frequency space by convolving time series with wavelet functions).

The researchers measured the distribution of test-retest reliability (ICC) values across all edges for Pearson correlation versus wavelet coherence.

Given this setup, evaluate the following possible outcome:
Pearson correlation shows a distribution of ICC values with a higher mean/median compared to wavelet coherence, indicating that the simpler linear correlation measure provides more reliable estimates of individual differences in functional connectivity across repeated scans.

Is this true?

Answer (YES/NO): YES